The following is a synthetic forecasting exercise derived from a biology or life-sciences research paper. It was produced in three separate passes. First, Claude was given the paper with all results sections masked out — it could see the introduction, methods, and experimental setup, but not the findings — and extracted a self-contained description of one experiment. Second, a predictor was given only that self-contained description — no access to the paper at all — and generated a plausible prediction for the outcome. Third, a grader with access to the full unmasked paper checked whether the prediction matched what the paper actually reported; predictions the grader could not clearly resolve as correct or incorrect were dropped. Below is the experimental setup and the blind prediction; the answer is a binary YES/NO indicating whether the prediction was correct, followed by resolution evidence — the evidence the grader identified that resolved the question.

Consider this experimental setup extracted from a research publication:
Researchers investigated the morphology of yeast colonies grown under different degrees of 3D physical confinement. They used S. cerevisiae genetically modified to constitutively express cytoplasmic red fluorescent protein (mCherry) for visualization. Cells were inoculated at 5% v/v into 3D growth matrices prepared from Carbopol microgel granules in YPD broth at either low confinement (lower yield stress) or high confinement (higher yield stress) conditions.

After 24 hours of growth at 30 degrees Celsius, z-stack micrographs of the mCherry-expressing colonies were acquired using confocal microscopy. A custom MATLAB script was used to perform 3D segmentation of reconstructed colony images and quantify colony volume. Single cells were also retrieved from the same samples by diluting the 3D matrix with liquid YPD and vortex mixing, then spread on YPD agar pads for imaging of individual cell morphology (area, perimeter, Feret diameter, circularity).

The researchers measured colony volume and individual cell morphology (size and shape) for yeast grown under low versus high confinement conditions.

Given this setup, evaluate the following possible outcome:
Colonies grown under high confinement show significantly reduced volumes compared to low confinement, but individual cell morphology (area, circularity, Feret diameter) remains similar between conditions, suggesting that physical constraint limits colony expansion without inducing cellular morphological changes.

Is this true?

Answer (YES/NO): YES